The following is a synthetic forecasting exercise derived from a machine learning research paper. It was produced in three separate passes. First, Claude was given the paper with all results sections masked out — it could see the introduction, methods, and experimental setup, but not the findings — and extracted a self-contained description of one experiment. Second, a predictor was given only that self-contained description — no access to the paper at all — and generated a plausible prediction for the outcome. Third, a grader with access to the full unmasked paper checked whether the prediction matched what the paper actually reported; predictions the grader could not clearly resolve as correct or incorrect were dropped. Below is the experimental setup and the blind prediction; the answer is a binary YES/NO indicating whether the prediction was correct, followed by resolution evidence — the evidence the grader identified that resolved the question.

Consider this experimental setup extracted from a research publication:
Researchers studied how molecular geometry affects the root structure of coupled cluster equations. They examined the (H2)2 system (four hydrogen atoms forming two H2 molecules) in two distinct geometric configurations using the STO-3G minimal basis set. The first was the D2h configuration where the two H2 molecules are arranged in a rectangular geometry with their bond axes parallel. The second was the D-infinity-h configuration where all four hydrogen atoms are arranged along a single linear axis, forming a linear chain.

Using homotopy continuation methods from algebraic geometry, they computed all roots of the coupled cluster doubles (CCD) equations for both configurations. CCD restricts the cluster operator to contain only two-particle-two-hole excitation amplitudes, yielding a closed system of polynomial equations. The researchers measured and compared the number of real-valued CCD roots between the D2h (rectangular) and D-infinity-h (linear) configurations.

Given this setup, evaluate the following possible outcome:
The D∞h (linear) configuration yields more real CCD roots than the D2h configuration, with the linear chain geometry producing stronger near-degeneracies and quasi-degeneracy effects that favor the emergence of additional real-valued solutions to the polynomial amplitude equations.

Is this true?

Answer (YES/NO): NO